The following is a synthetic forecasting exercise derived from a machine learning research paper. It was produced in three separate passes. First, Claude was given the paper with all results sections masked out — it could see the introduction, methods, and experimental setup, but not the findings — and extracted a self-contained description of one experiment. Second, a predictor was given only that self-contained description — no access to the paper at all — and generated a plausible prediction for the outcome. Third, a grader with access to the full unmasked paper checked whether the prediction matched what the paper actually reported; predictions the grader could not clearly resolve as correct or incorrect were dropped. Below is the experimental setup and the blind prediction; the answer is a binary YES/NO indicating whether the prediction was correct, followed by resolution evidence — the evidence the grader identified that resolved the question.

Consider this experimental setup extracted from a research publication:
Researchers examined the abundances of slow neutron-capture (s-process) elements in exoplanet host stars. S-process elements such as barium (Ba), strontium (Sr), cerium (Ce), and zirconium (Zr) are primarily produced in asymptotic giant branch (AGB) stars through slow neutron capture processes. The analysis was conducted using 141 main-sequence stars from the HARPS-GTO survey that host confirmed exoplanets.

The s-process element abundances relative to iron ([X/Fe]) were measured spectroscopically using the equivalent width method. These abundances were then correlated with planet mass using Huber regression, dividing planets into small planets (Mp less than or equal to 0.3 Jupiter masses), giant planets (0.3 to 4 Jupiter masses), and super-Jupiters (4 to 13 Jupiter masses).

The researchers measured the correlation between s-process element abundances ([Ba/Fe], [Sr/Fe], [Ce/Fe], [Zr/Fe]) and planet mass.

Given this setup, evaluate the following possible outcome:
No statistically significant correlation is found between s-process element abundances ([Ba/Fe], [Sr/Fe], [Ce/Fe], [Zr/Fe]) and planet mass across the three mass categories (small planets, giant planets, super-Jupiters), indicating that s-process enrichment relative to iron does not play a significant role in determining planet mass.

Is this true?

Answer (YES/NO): NO